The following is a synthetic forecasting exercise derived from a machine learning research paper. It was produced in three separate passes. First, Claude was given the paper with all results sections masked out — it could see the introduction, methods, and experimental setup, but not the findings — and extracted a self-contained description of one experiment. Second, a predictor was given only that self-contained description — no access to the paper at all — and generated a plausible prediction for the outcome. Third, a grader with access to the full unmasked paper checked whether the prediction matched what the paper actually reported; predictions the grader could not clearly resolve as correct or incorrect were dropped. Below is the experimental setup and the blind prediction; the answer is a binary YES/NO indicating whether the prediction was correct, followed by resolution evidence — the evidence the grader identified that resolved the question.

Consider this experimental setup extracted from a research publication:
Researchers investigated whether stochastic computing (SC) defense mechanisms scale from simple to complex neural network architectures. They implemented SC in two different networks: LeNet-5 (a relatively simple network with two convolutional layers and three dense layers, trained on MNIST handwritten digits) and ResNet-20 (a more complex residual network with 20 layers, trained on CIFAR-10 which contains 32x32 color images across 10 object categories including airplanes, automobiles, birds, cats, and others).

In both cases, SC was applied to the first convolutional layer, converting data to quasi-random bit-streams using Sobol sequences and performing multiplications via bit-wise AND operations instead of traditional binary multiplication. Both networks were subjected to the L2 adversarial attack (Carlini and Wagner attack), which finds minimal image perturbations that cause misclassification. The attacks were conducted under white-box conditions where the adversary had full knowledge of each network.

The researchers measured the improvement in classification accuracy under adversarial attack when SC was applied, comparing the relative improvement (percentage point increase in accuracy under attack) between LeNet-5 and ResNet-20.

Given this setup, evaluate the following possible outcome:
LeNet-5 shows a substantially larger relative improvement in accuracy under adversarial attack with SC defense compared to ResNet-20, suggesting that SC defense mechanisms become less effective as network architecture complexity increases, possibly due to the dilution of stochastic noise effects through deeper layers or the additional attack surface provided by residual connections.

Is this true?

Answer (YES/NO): NO